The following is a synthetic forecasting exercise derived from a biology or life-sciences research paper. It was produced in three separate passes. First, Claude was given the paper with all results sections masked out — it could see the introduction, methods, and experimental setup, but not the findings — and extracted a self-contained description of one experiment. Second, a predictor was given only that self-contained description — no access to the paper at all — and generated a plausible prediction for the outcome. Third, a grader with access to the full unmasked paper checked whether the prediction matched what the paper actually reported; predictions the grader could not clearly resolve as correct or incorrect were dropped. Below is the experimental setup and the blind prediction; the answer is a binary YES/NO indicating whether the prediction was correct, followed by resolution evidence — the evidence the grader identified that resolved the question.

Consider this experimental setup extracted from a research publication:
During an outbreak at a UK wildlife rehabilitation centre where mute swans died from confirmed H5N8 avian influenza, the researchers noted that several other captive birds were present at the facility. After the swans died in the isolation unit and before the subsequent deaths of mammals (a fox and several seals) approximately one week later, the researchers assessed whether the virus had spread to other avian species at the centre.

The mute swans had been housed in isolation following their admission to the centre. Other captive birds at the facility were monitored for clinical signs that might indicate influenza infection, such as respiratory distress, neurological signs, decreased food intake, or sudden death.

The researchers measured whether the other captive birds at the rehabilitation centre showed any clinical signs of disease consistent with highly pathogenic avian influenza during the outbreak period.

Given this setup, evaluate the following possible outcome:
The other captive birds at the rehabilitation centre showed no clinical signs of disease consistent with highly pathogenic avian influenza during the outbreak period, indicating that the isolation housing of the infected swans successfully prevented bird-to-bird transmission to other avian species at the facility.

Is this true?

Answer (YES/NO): YES